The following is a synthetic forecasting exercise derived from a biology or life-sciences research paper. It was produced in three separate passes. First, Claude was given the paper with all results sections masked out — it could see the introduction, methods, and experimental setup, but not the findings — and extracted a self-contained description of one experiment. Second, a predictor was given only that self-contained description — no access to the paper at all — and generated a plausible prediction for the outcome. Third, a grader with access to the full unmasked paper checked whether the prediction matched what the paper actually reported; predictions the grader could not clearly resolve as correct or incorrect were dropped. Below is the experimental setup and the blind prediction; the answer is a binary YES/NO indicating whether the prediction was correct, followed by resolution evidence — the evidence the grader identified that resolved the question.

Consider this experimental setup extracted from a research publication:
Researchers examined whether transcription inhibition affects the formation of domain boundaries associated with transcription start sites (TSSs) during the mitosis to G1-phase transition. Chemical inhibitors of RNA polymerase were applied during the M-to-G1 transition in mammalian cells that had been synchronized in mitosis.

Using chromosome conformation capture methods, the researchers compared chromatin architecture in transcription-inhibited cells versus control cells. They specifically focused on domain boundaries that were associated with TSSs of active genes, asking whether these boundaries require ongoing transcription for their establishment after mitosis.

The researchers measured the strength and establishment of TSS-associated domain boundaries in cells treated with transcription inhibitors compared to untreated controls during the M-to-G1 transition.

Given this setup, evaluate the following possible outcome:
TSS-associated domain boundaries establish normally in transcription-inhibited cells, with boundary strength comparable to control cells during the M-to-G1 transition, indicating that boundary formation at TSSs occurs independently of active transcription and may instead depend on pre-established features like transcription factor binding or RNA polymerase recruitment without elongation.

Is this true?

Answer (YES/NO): YES